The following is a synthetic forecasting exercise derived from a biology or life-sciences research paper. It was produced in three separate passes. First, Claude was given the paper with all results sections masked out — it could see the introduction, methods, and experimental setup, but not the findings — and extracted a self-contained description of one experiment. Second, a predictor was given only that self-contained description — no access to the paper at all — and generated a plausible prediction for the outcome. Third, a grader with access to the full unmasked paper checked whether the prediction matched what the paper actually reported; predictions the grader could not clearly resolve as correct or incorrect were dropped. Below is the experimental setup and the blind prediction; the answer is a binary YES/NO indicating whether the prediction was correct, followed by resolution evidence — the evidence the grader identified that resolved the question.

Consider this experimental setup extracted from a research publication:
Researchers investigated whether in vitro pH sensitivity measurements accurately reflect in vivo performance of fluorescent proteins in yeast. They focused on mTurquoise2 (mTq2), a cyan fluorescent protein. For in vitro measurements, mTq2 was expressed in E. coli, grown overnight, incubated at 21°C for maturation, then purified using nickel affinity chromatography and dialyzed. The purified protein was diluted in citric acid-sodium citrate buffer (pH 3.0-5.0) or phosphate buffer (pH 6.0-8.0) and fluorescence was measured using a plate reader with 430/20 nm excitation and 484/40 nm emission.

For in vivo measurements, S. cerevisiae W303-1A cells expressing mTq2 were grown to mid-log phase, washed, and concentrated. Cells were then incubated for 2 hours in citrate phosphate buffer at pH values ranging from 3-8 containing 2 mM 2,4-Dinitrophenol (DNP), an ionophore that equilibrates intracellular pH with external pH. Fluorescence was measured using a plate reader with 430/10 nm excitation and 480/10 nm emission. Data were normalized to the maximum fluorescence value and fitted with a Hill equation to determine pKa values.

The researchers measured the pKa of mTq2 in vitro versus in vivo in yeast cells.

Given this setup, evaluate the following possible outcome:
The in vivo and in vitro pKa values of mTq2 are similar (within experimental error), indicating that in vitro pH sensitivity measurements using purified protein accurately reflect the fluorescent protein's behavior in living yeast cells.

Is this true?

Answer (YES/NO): NO